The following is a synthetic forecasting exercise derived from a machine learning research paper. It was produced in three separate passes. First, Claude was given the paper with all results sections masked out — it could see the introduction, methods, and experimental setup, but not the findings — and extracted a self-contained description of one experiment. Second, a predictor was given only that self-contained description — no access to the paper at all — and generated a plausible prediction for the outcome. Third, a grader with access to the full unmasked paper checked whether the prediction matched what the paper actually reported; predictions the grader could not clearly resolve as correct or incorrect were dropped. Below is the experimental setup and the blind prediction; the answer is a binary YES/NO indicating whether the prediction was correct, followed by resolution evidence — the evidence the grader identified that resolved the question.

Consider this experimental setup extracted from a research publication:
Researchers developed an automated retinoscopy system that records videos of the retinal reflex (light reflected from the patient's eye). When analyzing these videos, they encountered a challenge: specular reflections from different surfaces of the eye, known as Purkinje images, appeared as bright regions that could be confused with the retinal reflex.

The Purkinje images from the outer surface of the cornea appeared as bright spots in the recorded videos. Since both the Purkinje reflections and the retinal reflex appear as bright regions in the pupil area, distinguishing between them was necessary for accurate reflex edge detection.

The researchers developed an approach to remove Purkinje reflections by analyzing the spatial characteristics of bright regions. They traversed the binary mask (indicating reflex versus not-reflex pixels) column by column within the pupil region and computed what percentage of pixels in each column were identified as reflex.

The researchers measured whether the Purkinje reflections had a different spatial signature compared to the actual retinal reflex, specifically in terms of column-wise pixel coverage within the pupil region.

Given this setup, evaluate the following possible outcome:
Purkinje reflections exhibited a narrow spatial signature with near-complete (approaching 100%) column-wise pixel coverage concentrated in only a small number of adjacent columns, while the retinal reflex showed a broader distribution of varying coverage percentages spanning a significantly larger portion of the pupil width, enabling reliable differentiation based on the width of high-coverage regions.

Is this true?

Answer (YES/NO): NO